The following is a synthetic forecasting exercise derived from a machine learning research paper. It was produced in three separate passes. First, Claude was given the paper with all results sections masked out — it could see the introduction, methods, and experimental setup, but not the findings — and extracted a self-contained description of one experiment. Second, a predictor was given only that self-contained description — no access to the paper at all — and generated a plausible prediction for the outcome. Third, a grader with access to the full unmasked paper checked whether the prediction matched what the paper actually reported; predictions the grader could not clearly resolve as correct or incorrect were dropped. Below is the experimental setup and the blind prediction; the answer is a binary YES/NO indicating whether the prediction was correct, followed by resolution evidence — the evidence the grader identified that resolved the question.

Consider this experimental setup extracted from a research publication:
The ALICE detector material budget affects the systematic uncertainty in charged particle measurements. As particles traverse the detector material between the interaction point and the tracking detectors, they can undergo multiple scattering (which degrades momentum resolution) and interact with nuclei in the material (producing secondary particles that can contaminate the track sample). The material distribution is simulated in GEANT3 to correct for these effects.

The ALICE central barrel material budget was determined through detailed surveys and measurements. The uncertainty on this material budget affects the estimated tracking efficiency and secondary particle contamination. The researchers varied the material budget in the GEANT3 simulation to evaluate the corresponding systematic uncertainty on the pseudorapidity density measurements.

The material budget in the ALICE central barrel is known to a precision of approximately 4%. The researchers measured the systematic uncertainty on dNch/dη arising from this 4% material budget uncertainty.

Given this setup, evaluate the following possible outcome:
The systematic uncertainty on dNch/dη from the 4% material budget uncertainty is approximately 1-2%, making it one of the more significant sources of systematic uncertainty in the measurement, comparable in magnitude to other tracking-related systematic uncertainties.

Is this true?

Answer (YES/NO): NO